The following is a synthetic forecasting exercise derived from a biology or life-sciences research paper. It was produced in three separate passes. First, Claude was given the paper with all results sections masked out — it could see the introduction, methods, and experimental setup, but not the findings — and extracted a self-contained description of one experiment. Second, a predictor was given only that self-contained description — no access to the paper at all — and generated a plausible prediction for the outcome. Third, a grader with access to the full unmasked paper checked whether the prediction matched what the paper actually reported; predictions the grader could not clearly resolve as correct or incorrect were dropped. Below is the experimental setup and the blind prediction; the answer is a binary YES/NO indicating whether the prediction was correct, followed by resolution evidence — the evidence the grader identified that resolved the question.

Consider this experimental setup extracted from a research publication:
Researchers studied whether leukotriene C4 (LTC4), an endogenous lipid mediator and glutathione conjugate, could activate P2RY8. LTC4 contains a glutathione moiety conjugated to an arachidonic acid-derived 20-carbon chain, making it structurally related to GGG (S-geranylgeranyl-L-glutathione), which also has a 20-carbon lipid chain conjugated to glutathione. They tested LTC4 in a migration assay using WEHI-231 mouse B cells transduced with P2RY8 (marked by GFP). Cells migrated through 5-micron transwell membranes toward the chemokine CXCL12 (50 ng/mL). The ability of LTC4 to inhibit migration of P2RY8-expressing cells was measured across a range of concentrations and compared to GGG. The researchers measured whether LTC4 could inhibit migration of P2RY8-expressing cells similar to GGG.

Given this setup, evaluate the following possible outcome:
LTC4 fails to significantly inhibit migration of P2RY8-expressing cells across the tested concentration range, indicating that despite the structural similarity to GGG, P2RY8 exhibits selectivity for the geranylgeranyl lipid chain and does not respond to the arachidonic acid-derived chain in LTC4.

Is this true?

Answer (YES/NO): NO